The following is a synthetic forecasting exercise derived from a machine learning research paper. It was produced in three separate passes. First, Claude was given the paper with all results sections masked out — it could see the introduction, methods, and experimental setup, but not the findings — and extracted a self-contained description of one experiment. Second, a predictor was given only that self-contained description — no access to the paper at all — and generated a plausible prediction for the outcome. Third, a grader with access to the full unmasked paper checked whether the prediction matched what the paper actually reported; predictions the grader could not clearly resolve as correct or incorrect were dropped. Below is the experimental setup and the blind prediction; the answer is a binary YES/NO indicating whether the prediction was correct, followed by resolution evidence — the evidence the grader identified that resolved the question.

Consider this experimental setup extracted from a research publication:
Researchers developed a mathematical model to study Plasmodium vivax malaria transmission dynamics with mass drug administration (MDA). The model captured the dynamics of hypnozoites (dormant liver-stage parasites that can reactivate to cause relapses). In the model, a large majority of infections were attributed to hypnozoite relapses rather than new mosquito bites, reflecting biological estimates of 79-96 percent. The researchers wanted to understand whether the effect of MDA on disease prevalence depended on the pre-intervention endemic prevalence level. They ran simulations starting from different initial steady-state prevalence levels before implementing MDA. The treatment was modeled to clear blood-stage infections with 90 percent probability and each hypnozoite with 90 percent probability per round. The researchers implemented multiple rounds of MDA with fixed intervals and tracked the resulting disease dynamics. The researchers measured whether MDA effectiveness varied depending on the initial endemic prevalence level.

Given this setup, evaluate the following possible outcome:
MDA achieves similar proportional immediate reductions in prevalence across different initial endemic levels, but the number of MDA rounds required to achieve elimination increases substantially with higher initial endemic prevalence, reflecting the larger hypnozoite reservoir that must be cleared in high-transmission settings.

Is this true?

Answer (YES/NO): NO